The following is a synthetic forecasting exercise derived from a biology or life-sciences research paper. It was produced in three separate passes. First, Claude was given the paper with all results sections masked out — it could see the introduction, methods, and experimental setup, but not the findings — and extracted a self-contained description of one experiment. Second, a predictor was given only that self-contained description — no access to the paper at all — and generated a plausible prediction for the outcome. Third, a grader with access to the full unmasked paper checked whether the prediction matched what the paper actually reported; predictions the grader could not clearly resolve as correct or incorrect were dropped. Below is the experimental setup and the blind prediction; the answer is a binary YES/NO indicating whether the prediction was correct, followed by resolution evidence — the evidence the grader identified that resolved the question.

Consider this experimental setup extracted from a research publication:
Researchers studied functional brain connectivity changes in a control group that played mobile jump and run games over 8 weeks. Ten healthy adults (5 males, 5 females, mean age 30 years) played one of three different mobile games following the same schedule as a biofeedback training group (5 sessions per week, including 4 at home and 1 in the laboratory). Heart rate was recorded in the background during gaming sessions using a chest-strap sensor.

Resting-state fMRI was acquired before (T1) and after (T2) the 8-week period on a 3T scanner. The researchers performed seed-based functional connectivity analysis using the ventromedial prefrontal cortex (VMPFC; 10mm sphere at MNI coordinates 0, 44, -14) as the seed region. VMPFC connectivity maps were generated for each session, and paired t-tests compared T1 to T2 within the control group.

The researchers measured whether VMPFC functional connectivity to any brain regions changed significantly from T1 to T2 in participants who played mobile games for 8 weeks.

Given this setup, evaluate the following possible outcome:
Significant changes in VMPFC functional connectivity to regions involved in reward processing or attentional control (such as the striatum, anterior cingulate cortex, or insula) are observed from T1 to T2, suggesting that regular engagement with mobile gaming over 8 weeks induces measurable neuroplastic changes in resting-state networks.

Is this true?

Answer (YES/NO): NO